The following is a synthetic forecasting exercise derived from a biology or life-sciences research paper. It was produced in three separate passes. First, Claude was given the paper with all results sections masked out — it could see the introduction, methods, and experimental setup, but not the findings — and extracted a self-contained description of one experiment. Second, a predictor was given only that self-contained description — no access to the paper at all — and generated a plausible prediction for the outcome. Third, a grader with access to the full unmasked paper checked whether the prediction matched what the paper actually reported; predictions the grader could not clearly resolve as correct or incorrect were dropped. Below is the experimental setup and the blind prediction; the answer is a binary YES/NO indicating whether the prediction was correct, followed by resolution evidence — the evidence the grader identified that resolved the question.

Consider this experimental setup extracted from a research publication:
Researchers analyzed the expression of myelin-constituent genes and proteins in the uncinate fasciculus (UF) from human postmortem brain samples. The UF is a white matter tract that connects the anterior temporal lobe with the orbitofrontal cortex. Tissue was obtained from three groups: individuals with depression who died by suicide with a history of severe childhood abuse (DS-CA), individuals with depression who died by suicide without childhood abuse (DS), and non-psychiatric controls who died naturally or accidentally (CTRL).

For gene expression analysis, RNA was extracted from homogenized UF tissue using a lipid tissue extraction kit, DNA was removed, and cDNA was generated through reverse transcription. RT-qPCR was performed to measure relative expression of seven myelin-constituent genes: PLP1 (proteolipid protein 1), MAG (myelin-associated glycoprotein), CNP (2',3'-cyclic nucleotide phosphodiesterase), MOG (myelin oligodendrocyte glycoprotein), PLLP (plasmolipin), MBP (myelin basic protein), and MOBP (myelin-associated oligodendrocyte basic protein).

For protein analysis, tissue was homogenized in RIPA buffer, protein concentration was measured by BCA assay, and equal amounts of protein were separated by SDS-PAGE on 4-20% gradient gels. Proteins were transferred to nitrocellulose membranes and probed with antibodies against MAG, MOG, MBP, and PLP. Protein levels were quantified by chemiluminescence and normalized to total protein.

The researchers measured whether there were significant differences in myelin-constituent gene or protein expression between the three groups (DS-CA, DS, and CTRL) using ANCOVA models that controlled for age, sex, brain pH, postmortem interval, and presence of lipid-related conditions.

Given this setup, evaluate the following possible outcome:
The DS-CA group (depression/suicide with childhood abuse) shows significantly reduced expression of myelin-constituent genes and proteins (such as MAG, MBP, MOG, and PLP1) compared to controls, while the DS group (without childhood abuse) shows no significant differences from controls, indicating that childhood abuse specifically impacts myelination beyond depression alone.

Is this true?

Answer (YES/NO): NO